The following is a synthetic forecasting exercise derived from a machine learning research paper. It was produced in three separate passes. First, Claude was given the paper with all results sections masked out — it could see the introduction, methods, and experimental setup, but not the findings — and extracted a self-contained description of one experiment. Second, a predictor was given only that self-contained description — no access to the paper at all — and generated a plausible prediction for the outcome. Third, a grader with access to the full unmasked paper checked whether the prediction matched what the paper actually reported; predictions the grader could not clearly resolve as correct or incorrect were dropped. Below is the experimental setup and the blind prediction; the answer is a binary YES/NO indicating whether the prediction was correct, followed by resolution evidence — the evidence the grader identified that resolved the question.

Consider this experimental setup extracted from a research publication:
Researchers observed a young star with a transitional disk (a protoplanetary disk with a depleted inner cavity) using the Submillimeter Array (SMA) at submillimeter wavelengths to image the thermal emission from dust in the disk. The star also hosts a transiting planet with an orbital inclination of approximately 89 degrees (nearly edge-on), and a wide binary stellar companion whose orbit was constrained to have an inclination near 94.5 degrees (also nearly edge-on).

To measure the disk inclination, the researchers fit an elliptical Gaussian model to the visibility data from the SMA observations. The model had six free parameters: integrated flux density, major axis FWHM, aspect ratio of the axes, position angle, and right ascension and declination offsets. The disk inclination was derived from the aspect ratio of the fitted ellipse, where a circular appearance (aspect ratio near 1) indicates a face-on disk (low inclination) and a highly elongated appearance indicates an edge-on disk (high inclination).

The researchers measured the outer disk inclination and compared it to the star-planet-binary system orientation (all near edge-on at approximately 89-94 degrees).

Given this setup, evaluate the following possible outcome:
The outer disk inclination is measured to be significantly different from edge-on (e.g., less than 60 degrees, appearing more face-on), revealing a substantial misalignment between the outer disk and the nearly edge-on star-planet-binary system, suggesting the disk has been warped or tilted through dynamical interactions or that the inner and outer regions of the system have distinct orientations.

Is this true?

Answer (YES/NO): YES